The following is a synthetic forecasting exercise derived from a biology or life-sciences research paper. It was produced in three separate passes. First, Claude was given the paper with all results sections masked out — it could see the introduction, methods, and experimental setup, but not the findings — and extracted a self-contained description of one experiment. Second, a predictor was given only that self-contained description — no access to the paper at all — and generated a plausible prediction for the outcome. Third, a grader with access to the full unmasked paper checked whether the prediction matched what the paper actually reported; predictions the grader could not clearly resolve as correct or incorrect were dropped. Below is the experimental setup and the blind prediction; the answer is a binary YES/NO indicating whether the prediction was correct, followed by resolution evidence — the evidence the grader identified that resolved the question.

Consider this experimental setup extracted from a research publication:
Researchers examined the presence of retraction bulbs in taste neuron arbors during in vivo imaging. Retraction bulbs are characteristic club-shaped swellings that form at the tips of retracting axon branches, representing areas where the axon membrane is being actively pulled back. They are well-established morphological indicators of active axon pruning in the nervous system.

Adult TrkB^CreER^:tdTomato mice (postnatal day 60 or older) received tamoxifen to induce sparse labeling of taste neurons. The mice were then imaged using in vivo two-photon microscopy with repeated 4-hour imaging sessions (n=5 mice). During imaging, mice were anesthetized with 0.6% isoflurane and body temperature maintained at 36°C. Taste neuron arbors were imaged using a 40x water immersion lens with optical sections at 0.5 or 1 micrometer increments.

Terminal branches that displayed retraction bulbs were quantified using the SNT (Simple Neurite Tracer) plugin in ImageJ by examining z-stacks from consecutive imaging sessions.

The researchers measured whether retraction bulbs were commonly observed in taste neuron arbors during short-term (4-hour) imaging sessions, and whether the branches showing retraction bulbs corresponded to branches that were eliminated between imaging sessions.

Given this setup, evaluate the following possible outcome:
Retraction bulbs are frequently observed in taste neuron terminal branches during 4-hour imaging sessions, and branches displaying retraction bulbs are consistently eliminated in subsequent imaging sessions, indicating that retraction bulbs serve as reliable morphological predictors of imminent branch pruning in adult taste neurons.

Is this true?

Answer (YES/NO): NO